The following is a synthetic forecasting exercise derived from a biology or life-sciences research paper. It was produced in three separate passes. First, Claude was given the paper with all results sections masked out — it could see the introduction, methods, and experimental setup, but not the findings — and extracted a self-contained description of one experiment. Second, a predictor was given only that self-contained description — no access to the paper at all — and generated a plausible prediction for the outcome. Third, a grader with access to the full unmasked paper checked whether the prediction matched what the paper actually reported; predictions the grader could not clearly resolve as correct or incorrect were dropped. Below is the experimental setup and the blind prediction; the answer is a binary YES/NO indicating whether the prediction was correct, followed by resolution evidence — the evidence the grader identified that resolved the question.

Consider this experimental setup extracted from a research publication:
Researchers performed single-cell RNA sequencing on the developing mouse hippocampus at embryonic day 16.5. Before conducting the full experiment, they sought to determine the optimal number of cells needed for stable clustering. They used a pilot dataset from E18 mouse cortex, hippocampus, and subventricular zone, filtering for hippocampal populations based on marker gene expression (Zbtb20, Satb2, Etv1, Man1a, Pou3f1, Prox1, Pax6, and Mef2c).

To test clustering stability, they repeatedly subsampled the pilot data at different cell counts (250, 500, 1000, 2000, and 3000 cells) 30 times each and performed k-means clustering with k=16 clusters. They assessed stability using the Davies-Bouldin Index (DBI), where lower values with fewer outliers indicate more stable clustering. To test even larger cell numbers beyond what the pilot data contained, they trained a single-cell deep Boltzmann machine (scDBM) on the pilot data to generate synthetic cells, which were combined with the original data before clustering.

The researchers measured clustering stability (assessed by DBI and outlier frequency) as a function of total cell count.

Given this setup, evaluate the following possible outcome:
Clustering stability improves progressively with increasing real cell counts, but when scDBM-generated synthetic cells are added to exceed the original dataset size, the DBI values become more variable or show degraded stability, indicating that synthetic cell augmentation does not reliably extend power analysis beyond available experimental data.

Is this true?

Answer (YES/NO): NO